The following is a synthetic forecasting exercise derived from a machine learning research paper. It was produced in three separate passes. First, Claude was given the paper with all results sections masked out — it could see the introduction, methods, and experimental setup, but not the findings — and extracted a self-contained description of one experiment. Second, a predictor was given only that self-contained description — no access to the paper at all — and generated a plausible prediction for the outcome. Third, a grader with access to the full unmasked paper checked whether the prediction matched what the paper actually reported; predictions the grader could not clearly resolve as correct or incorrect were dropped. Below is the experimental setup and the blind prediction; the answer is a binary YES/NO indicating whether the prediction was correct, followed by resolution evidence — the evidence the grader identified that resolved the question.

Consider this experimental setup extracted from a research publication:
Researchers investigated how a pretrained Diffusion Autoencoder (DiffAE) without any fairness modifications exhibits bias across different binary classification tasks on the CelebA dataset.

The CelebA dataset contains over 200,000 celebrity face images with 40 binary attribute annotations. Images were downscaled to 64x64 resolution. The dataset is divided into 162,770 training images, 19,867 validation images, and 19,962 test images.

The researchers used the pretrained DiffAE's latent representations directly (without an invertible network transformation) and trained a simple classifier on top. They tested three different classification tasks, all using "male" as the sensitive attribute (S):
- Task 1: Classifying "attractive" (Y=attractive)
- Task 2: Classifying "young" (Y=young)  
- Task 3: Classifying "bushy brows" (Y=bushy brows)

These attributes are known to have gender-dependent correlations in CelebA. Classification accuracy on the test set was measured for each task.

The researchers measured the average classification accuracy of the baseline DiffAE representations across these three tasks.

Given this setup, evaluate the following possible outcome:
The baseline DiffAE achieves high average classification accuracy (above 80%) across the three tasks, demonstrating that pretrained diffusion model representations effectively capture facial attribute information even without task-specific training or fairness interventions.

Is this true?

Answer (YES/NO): YES